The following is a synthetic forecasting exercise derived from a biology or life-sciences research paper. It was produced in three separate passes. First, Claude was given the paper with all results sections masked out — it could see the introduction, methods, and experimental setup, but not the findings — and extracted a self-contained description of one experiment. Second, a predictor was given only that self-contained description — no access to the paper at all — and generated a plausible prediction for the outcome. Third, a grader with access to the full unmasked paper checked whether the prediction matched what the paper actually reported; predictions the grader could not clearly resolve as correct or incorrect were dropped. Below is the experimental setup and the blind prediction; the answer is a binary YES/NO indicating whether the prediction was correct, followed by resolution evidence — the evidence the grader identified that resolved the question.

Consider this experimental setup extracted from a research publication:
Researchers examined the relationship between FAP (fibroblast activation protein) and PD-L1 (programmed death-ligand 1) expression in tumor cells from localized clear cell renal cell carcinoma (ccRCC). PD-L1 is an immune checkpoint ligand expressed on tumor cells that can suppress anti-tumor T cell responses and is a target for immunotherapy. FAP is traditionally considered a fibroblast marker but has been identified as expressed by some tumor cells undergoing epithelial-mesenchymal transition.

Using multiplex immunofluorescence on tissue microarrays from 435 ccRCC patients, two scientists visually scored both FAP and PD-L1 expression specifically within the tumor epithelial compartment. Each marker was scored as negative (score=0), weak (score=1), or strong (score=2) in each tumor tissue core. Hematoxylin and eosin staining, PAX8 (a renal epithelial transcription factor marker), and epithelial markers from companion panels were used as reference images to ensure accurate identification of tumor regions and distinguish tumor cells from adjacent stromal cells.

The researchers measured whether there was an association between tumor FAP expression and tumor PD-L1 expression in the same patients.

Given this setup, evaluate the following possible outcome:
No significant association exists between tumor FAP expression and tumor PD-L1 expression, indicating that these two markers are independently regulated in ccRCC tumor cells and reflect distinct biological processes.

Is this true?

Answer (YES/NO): NO